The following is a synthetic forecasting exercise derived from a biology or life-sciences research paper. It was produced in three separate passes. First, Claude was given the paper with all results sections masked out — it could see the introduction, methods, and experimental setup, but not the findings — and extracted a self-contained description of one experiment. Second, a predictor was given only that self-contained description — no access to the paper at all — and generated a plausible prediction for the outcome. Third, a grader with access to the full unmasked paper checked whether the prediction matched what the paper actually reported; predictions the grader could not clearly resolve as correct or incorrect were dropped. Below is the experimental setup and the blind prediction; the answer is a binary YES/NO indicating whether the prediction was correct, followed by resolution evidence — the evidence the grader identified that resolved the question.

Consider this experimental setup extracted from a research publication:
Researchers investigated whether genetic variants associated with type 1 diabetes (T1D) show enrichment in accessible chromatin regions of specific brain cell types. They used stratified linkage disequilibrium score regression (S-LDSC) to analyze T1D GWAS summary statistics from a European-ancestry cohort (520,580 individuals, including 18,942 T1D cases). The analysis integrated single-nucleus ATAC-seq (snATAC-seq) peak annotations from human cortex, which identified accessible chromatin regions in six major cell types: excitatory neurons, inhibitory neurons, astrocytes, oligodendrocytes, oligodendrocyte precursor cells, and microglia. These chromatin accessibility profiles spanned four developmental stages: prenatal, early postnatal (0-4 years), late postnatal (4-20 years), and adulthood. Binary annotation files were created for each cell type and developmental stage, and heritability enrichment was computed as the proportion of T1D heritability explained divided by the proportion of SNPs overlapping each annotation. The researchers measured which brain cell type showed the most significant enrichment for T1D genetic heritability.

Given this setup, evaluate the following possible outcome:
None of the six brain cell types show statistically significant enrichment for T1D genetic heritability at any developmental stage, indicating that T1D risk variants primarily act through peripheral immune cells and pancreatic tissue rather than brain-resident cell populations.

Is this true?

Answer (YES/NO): NO